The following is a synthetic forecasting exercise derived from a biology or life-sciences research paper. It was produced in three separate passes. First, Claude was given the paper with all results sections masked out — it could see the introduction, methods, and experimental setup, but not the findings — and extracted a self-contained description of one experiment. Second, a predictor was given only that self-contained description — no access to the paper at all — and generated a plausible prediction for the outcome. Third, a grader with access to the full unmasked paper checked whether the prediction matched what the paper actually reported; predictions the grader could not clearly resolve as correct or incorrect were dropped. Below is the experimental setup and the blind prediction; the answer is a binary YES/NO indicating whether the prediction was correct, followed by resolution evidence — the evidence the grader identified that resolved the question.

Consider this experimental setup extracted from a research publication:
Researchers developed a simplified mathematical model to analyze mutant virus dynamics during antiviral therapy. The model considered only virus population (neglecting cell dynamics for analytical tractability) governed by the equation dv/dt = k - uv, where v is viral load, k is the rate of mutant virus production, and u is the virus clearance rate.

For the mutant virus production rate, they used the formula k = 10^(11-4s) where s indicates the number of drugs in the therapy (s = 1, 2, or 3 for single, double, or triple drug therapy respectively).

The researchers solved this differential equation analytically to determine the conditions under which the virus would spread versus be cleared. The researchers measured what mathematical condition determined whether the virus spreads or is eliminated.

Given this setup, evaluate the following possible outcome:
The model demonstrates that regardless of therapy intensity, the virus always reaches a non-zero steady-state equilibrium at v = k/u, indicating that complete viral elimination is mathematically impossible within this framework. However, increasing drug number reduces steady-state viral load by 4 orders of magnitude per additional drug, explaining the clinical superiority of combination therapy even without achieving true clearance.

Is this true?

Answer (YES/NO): NO